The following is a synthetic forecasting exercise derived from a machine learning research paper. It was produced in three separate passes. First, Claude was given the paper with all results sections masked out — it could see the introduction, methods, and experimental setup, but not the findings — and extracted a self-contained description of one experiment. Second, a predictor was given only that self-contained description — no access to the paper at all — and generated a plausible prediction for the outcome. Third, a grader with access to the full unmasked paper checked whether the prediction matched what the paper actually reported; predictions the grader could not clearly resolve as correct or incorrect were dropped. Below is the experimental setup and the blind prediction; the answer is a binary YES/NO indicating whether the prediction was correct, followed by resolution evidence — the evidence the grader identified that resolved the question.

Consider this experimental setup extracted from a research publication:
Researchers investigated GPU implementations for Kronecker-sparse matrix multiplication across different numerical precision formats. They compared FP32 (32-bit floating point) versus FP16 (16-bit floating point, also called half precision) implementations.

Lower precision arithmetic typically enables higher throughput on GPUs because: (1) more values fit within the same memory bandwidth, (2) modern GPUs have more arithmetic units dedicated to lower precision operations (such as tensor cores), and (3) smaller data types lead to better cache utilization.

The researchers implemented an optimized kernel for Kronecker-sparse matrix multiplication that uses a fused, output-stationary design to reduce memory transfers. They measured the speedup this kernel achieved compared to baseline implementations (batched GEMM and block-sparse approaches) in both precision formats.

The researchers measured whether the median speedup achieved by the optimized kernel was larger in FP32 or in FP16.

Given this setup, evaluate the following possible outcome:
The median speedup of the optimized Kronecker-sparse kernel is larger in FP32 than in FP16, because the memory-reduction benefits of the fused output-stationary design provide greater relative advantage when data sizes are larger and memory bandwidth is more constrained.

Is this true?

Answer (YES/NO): NO